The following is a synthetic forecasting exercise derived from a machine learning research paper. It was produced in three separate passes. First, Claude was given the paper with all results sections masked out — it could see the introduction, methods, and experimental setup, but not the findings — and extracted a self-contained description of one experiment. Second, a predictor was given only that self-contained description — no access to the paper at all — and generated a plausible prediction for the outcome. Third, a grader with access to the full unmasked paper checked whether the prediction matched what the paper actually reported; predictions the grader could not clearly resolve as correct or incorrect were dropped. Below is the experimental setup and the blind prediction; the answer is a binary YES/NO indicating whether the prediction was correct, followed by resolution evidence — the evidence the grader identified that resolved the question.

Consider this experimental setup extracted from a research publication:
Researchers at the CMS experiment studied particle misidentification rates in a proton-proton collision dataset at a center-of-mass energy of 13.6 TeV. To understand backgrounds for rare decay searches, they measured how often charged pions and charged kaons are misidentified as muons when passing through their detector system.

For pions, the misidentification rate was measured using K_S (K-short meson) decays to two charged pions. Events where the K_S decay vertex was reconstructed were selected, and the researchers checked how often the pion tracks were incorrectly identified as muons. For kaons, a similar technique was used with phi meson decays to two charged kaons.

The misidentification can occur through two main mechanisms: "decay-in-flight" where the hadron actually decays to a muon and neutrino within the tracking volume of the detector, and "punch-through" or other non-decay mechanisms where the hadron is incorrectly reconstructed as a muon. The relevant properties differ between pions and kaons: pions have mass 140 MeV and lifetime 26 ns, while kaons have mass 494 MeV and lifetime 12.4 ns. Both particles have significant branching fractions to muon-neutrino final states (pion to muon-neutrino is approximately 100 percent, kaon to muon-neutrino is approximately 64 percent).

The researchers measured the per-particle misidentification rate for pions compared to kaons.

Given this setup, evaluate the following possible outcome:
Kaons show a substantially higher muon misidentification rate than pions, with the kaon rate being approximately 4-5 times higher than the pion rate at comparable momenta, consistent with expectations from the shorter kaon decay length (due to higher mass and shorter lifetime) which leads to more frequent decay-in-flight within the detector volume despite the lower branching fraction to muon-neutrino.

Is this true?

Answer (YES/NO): NO